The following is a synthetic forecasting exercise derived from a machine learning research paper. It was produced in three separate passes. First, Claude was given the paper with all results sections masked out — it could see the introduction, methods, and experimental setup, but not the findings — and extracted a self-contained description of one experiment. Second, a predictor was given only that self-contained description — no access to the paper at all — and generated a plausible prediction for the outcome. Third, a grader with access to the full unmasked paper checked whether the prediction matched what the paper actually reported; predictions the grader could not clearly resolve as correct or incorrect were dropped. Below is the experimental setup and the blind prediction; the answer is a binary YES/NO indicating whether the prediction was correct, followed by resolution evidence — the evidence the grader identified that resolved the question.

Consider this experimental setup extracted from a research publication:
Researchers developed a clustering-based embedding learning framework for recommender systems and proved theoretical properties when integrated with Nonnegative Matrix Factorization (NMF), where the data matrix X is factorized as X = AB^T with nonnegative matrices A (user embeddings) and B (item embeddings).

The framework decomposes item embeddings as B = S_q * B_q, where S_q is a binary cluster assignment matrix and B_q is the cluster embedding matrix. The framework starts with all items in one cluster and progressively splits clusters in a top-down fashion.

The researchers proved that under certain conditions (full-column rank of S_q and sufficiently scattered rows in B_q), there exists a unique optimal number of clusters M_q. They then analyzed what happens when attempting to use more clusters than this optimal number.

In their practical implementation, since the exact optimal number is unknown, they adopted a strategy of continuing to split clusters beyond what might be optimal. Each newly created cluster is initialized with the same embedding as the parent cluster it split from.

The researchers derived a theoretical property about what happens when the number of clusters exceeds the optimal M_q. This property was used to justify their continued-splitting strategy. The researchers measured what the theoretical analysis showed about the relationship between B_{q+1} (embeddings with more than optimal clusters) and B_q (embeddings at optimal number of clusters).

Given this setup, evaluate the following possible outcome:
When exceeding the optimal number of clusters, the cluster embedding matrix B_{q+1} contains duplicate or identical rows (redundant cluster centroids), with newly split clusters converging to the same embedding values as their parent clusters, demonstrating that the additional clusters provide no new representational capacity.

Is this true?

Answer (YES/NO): YES